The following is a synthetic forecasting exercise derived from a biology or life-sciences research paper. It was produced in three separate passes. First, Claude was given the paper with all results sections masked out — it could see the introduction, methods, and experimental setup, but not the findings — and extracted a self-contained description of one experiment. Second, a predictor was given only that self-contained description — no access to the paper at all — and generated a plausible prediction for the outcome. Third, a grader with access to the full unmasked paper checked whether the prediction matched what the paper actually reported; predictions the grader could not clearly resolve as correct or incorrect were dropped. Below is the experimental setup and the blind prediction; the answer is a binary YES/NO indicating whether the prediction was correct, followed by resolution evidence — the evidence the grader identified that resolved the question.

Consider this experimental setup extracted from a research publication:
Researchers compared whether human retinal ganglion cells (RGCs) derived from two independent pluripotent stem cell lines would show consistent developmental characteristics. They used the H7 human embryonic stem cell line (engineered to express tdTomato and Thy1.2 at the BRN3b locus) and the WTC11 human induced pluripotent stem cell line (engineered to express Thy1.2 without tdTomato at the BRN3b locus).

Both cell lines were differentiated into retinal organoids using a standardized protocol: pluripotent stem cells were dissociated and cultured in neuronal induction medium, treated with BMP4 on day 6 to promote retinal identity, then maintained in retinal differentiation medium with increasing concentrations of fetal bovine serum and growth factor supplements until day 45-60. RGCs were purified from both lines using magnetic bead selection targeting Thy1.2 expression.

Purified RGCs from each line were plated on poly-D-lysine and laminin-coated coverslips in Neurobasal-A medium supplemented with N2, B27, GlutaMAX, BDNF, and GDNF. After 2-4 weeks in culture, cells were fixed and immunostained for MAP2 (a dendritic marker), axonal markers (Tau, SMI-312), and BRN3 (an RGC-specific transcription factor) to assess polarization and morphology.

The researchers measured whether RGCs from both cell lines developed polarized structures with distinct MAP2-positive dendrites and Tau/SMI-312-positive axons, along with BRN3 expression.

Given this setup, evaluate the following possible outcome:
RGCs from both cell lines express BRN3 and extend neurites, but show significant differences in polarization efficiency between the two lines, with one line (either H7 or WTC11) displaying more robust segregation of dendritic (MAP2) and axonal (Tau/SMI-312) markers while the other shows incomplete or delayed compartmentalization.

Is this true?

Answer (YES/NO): NO